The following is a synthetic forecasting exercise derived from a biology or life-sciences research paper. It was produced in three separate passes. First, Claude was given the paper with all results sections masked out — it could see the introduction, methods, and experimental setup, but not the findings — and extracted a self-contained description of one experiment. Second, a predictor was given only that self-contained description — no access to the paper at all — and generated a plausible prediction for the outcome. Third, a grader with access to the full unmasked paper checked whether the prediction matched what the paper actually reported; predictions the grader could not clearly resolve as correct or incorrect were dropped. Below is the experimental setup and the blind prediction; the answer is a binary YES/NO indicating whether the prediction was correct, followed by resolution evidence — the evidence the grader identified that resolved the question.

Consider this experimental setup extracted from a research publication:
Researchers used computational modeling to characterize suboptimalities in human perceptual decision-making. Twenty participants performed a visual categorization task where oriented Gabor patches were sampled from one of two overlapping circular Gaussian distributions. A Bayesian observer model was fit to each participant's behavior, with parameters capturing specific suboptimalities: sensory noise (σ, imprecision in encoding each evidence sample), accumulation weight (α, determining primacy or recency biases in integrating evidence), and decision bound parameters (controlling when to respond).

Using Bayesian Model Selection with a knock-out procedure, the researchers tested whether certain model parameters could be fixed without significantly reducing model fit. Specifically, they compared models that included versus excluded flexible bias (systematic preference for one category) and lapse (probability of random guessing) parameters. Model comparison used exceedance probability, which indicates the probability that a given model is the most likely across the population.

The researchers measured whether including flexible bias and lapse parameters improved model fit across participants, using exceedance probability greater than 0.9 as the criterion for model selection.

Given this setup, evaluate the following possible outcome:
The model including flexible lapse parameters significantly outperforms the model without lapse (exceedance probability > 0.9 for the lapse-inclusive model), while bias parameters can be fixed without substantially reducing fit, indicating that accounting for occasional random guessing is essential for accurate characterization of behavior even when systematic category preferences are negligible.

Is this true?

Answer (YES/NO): NO